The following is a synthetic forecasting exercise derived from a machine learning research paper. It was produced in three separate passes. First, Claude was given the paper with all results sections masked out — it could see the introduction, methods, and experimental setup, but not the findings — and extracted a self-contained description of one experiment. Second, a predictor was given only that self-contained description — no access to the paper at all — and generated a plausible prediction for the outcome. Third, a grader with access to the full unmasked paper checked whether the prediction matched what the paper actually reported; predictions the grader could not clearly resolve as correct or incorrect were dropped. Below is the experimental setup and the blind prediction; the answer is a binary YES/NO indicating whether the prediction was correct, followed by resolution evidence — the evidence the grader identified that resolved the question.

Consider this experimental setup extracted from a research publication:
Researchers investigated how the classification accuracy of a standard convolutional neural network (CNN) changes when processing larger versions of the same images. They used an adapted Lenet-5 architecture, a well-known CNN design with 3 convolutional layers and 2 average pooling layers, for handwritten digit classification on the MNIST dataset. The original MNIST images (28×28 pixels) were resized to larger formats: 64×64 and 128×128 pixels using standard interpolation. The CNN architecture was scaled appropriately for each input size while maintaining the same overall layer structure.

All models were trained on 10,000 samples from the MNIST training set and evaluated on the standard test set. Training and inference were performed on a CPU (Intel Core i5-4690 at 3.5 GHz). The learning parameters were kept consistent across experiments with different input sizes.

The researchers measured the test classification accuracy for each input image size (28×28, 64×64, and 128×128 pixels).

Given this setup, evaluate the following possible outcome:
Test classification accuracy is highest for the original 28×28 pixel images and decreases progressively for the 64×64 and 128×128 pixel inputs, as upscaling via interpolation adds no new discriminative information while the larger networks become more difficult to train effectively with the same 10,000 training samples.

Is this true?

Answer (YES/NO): YES